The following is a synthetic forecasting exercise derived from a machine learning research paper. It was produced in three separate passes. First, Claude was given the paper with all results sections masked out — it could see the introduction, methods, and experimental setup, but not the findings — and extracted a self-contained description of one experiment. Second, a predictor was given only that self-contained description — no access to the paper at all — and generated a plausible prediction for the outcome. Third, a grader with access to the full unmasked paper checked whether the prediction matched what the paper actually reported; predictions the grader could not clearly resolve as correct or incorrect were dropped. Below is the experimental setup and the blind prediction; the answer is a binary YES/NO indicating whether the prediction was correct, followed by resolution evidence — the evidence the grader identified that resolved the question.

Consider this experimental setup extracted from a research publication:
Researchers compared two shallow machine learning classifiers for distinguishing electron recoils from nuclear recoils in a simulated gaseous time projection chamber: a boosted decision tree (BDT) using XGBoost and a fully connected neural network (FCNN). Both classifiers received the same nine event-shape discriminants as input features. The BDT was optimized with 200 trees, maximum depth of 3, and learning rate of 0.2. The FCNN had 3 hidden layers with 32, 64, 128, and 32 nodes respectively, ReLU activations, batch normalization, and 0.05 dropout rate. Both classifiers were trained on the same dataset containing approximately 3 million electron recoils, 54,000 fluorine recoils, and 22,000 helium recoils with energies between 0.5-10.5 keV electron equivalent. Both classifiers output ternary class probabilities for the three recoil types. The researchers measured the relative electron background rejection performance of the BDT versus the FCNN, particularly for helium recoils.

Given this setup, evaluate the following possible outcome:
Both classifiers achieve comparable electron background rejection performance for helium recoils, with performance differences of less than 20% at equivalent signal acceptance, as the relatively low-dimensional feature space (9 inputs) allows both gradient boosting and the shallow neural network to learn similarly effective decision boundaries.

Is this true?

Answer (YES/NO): NO